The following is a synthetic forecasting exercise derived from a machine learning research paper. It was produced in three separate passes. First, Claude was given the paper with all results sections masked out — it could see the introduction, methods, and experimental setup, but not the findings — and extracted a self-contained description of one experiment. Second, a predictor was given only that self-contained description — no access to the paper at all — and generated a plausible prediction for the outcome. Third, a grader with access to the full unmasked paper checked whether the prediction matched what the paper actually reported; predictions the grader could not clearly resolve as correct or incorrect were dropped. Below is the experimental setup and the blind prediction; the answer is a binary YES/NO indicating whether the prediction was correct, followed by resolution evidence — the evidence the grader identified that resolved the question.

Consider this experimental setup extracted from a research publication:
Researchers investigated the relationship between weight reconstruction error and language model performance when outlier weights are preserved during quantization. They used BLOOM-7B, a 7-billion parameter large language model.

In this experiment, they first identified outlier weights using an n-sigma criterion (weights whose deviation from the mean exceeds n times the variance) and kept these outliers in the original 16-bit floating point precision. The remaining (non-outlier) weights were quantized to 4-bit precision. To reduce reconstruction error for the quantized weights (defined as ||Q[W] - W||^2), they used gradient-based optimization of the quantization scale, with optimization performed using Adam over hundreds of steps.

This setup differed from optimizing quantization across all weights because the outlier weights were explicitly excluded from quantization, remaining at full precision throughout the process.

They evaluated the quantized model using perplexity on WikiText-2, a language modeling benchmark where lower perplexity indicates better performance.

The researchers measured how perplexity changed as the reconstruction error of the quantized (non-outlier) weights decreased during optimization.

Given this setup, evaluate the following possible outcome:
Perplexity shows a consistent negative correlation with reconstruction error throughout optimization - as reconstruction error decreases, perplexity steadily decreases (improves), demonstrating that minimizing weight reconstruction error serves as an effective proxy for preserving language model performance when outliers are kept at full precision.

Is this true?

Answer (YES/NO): YES